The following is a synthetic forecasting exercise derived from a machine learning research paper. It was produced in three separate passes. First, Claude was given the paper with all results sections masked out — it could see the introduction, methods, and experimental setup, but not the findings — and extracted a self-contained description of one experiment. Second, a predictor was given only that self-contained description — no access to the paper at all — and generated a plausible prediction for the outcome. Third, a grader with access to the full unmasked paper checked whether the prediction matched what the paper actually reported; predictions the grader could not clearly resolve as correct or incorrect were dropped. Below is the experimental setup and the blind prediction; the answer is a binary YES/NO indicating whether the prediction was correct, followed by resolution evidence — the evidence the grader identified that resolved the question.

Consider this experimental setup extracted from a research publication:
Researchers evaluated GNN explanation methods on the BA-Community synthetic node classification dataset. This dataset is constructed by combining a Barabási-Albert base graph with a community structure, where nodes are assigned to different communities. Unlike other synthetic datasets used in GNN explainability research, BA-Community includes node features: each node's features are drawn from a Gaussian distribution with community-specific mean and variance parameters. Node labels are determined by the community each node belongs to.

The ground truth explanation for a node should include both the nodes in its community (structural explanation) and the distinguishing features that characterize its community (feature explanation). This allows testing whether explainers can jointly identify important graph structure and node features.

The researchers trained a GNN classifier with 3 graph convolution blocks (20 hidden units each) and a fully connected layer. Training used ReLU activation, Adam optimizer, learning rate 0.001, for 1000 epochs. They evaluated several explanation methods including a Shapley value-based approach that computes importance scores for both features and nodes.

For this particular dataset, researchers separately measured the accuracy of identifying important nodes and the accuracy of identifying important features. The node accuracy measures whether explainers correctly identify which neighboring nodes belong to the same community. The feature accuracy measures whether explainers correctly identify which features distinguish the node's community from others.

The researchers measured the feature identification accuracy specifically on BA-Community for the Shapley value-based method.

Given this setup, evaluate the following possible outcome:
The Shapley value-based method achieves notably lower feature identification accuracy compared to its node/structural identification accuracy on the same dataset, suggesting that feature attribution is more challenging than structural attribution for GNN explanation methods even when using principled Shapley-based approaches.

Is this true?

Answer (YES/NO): NO